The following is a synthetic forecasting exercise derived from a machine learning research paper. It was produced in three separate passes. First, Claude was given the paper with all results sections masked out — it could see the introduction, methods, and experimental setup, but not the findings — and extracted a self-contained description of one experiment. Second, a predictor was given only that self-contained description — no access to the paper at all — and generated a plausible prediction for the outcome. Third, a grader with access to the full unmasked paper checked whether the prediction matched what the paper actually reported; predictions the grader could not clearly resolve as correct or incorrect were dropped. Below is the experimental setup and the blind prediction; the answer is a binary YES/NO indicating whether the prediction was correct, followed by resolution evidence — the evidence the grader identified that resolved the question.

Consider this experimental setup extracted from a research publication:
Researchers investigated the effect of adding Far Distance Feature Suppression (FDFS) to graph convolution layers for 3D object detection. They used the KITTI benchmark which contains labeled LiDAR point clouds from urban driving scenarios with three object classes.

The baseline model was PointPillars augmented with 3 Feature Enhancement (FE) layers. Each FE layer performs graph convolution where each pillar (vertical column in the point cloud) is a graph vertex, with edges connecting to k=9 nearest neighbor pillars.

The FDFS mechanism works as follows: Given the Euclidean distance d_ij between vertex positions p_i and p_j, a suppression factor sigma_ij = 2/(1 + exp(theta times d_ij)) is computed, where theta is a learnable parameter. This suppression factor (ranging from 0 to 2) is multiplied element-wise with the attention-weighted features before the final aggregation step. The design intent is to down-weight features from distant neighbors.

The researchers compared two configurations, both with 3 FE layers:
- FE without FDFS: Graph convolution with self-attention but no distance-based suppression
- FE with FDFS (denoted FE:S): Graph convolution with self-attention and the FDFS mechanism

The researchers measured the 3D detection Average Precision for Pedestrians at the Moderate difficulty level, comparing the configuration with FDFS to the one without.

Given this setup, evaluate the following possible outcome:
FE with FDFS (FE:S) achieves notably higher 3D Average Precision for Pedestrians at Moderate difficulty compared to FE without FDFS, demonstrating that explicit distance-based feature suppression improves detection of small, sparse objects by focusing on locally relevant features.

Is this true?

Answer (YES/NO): NO